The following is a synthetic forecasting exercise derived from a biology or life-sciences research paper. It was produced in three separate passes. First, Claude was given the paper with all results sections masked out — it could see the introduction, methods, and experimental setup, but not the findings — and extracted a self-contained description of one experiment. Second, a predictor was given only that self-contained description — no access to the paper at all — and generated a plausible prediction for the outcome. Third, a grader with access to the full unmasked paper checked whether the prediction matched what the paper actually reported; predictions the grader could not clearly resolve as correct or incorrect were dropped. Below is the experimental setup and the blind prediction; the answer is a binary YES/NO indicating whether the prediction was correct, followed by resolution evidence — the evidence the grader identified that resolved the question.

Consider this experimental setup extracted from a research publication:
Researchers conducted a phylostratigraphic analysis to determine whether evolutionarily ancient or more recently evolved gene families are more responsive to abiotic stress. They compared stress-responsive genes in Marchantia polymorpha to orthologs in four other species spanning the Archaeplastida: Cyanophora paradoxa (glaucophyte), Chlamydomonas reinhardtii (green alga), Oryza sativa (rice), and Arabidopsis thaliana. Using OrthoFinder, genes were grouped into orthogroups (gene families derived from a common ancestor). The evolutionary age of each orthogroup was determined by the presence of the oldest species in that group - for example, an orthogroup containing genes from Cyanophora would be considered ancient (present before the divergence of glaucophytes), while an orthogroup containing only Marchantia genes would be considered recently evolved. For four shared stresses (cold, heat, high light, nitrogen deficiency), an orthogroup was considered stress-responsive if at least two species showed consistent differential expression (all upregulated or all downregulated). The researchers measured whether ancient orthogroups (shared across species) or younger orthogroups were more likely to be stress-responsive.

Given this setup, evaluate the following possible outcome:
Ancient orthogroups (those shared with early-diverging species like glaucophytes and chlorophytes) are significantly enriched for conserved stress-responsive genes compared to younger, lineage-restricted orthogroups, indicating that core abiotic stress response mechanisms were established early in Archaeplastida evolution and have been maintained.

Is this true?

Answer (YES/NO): NO